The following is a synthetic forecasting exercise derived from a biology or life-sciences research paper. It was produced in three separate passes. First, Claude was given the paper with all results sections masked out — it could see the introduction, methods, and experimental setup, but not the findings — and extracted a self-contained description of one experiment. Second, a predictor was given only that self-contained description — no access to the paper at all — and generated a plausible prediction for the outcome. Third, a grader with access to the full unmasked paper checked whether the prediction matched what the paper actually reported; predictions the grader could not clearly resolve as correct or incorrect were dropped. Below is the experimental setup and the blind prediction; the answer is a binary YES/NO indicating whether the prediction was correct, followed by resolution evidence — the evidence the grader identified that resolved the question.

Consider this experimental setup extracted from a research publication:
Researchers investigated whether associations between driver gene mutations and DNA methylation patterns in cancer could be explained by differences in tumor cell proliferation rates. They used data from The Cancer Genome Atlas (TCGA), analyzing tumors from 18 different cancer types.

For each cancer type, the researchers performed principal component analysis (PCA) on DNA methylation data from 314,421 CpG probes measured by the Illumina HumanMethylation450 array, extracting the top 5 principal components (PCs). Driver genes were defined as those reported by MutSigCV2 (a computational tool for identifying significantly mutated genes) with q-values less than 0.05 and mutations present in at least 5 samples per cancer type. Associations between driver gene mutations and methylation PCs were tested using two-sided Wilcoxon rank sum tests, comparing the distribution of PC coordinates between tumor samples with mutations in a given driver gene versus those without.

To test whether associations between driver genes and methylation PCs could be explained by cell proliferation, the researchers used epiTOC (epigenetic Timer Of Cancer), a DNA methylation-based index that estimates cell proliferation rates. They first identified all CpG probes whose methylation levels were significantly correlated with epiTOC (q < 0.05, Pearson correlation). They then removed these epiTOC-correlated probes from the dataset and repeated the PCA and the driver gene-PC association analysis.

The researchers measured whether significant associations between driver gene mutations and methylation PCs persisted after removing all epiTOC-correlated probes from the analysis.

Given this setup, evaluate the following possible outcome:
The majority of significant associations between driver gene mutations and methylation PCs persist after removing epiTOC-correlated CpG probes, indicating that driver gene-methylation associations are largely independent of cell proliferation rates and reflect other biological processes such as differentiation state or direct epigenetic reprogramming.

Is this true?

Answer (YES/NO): YES